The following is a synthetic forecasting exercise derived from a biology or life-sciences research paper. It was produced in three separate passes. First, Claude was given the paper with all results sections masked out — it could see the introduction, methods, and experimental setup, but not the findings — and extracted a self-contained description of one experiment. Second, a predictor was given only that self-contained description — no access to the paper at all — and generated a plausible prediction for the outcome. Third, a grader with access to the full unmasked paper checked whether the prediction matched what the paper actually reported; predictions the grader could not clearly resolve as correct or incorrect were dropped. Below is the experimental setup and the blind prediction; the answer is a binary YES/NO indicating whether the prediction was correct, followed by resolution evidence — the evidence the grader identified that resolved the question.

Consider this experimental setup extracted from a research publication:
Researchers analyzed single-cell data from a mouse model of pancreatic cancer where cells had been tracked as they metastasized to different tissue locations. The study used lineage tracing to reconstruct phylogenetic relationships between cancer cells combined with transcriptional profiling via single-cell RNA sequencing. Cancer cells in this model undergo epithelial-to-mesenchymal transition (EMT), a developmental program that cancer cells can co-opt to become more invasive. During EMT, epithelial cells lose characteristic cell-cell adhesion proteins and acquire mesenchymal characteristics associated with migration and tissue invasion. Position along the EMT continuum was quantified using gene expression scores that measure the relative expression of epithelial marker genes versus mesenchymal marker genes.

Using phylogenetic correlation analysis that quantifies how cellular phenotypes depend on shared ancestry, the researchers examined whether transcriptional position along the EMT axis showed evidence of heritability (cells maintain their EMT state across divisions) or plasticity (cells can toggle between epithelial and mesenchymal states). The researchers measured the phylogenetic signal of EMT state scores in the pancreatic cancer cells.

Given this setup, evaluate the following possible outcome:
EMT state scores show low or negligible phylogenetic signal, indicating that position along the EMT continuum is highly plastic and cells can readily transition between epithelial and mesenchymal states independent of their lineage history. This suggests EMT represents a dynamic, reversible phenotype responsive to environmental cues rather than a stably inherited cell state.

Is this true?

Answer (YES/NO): NO